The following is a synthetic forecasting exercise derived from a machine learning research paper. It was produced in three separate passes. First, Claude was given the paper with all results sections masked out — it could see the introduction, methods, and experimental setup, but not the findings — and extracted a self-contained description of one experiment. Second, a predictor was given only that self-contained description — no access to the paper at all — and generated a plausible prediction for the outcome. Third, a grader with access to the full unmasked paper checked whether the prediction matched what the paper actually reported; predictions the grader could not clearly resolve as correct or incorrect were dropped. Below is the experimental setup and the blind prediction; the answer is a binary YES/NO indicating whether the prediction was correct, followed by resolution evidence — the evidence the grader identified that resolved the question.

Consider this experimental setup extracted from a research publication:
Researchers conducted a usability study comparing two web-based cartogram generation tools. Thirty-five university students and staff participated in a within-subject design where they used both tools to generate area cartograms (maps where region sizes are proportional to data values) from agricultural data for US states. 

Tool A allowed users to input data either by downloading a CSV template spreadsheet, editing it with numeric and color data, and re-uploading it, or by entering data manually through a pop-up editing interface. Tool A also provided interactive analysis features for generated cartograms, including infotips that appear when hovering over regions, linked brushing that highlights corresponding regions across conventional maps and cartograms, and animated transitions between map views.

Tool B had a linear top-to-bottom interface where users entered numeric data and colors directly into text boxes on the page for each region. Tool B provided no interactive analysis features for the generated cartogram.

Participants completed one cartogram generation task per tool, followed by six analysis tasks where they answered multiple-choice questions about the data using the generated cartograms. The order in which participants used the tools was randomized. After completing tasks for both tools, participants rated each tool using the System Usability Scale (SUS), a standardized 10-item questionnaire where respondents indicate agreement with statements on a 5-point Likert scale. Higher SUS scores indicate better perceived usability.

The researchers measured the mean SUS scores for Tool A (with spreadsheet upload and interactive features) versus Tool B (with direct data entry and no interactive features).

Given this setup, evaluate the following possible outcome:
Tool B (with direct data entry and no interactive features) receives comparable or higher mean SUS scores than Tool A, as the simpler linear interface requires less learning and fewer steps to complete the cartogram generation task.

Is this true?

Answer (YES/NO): NO